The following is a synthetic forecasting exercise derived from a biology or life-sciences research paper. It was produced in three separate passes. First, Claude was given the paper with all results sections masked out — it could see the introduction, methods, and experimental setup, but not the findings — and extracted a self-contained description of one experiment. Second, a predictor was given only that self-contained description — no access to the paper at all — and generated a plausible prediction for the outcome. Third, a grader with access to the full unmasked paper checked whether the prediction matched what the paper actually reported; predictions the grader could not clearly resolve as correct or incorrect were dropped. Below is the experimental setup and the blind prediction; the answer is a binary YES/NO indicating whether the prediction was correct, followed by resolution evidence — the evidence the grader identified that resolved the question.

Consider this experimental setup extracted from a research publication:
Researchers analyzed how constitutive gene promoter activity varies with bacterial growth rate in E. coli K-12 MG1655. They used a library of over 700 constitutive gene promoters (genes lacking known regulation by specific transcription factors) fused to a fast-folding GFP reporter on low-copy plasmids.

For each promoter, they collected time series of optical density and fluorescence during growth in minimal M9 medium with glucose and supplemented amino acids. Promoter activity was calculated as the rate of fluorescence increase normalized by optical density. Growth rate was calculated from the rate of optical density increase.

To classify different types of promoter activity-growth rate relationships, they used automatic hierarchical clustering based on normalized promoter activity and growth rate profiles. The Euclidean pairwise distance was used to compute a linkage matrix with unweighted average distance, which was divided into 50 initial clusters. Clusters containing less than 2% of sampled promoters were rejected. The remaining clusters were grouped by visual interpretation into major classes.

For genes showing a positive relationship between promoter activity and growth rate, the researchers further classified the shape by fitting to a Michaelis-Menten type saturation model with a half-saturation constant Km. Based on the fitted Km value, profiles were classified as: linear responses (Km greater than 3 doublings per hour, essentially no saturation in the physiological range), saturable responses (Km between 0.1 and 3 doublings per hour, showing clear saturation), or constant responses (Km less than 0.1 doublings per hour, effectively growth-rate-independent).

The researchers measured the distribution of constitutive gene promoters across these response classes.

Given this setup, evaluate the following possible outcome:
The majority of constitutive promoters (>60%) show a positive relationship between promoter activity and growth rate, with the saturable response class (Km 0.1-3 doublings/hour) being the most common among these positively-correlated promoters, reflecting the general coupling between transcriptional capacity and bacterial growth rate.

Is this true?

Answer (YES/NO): NO